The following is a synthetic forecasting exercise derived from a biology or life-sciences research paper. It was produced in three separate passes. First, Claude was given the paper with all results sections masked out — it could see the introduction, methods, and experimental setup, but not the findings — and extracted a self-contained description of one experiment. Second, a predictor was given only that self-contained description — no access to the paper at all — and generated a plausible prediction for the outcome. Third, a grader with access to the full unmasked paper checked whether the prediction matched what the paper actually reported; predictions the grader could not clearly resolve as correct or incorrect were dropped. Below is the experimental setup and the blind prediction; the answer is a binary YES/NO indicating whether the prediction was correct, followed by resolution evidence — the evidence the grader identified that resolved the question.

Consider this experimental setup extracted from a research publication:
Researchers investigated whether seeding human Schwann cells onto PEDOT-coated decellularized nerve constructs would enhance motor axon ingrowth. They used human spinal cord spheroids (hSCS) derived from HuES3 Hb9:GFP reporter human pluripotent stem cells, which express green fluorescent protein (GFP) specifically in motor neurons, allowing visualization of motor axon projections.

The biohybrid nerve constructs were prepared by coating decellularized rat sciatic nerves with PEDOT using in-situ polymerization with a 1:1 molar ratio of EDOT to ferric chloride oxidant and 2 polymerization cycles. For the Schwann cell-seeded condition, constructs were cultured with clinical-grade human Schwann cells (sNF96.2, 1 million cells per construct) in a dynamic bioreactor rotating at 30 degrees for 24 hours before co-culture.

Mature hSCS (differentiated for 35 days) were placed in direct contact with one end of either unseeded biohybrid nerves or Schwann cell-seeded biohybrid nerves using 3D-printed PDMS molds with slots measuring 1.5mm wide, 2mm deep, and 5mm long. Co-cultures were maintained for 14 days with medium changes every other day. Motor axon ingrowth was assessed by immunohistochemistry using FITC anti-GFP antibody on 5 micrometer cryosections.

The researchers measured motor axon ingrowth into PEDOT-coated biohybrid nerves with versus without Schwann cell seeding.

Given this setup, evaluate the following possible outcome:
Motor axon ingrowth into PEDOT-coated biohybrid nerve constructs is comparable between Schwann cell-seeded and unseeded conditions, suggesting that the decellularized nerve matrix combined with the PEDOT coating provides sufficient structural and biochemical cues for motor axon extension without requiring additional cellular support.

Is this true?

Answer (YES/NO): NO